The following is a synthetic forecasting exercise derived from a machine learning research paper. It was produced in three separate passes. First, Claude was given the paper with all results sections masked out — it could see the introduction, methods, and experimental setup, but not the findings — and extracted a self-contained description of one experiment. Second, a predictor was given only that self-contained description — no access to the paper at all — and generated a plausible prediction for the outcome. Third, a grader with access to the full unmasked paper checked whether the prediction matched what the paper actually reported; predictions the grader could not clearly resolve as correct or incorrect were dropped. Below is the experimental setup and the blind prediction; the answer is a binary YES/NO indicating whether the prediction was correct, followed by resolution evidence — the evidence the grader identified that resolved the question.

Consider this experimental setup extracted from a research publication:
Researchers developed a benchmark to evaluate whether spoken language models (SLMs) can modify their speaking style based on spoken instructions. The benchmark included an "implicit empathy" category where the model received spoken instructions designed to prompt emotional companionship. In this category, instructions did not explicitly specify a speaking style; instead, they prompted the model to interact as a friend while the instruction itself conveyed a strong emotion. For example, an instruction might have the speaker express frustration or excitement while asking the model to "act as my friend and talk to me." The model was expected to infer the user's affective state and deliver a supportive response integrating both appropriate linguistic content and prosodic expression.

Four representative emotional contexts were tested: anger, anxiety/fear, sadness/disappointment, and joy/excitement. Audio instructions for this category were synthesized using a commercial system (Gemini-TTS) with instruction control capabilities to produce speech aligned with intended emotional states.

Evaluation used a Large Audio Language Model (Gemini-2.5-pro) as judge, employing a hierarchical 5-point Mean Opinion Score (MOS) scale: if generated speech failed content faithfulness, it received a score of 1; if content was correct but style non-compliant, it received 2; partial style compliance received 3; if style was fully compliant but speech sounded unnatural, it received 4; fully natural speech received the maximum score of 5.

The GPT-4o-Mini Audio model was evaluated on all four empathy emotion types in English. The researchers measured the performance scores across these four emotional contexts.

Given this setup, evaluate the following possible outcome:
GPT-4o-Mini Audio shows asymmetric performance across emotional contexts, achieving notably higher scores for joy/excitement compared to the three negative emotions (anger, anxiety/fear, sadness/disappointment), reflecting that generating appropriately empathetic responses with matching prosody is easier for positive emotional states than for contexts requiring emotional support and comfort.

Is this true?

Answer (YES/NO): NO